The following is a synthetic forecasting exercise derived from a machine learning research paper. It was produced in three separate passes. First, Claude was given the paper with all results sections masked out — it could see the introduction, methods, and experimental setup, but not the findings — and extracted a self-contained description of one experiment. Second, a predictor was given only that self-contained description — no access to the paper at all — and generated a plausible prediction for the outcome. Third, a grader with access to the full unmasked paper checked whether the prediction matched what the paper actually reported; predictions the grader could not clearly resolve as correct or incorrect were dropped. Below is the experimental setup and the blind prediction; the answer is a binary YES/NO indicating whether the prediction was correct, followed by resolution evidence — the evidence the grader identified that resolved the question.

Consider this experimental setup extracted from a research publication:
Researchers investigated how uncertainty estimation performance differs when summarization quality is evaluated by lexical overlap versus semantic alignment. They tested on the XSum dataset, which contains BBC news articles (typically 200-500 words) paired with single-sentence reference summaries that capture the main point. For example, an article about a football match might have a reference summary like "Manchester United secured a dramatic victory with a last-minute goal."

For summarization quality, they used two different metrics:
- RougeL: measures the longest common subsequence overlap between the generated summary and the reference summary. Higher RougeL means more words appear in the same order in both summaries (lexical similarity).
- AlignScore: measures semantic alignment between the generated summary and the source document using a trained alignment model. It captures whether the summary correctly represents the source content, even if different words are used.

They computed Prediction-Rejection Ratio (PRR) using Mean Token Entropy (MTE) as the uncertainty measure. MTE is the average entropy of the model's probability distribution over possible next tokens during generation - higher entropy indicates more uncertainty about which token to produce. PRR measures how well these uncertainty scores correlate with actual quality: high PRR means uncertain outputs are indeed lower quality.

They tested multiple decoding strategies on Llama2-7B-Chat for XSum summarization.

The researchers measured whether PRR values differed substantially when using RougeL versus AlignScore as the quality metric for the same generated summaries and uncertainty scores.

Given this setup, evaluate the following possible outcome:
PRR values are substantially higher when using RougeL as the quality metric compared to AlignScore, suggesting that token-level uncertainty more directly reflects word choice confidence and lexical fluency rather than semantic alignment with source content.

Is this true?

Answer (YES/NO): NO